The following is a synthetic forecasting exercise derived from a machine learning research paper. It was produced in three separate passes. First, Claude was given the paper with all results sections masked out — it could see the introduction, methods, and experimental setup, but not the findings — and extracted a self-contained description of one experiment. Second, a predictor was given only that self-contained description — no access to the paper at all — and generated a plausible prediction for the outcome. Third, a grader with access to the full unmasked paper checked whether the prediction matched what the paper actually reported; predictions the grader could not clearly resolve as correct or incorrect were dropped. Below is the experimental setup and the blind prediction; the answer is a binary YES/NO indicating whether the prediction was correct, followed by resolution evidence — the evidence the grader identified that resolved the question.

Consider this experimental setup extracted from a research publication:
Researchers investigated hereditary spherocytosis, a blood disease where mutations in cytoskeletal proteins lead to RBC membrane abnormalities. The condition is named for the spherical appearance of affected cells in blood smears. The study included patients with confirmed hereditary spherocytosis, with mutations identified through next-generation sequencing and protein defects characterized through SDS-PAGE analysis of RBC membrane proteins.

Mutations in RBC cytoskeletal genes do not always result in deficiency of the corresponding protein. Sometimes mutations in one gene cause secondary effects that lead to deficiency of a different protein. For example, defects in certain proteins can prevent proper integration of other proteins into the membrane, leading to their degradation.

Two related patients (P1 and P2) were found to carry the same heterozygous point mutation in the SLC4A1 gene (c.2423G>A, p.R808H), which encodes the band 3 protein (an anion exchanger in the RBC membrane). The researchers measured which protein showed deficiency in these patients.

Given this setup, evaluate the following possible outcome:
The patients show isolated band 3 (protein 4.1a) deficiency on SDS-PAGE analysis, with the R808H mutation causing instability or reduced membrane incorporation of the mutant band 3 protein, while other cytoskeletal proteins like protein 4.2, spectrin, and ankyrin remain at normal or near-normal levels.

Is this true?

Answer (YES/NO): NO